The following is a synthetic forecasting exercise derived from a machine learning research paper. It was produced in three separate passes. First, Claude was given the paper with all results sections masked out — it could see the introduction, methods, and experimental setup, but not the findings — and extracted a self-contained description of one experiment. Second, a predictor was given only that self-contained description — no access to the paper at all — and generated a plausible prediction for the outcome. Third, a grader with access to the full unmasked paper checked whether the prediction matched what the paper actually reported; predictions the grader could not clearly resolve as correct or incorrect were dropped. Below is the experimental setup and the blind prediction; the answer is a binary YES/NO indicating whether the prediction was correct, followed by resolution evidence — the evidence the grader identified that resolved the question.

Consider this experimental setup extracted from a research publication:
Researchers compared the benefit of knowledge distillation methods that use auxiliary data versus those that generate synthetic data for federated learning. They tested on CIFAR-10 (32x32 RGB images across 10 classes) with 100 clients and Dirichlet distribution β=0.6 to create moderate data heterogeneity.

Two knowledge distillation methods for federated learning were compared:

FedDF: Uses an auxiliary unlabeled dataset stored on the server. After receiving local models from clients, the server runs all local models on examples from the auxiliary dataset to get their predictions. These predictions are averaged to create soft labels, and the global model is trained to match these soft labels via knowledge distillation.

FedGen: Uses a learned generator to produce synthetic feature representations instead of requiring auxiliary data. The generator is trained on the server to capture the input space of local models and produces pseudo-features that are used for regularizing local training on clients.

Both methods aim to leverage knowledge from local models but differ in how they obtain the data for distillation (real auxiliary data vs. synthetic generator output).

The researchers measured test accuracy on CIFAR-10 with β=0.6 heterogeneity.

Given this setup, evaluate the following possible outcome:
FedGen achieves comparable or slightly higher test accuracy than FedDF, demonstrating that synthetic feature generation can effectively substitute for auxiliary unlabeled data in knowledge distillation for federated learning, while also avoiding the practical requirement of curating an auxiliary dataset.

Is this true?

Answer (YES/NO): NO